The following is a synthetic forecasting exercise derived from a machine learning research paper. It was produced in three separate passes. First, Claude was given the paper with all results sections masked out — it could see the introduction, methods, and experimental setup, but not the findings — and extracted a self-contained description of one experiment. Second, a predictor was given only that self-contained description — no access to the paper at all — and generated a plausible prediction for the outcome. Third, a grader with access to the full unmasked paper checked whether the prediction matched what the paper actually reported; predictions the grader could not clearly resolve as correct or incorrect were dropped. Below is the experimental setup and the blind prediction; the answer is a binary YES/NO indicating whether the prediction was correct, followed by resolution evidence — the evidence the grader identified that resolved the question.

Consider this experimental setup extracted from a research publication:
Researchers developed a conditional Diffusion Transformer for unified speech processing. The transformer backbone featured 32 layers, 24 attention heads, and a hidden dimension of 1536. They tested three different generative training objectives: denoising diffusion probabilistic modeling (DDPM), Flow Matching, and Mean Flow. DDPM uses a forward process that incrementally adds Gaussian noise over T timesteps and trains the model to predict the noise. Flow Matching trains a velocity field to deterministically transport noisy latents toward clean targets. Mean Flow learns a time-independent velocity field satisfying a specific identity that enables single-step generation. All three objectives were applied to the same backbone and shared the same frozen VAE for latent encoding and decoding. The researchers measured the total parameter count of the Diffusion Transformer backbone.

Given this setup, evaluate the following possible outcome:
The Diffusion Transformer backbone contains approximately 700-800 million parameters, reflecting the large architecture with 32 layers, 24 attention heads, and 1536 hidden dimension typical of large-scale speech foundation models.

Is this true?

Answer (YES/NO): NO